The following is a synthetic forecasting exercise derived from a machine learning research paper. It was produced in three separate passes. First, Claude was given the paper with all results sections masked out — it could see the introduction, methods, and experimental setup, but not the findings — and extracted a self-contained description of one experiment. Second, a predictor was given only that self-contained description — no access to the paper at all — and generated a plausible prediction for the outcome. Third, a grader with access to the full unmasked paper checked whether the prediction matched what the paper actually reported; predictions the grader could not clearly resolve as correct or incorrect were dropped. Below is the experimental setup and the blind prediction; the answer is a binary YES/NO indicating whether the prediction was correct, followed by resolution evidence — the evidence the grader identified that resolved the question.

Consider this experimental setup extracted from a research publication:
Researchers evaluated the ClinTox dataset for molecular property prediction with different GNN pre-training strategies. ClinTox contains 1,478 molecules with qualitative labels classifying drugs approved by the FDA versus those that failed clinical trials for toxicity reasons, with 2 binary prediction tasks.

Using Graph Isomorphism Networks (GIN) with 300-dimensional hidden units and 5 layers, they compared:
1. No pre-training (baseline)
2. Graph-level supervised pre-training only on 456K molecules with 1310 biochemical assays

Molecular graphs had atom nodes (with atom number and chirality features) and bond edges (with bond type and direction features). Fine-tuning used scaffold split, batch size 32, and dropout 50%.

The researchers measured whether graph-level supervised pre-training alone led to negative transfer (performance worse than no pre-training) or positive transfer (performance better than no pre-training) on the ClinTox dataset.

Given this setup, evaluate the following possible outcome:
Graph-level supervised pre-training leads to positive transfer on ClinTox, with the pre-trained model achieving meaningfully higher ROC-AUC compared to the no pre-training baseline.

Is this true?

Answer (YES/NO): NO